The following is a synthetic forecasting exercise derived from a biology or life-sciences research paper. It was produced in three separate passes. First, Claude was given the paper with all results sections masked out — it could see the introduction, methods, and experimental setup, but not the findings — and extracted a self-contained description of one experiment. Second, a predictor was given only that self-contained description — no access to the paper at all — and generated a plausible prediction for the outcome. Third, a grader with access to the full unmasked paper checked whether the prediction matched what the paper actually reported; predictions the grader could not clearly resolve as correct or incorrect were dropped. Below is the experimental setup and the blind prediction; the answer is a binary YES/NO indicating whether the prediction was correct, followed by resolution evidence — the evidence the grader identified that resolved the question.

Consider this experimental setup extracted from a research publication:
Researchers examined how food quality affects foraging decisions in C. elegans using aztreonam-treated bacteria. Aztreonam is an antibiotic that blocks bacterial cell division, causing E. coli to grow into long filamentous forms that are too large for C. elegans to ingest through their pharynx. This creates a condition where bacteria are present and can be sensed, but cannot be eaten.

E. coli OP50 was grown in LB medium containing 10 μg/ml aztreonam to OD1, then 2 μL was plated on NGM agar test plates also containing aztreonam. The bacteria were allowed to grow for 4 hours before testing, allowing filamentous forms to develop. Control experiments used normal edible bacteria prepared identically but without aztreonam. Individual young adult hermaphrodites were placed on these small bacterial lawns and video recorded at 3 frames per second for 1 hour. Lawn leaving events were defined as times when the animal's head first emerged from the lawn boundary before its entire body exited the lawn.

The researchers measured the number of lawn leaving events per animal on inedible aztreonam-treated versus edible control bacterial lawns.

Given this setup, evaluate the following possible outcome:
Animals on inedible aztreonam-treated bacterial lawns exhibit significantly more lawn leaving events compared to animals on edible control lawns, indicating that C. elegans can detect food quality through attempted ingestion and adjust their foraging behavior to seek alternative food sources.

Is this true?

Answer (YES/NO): YES